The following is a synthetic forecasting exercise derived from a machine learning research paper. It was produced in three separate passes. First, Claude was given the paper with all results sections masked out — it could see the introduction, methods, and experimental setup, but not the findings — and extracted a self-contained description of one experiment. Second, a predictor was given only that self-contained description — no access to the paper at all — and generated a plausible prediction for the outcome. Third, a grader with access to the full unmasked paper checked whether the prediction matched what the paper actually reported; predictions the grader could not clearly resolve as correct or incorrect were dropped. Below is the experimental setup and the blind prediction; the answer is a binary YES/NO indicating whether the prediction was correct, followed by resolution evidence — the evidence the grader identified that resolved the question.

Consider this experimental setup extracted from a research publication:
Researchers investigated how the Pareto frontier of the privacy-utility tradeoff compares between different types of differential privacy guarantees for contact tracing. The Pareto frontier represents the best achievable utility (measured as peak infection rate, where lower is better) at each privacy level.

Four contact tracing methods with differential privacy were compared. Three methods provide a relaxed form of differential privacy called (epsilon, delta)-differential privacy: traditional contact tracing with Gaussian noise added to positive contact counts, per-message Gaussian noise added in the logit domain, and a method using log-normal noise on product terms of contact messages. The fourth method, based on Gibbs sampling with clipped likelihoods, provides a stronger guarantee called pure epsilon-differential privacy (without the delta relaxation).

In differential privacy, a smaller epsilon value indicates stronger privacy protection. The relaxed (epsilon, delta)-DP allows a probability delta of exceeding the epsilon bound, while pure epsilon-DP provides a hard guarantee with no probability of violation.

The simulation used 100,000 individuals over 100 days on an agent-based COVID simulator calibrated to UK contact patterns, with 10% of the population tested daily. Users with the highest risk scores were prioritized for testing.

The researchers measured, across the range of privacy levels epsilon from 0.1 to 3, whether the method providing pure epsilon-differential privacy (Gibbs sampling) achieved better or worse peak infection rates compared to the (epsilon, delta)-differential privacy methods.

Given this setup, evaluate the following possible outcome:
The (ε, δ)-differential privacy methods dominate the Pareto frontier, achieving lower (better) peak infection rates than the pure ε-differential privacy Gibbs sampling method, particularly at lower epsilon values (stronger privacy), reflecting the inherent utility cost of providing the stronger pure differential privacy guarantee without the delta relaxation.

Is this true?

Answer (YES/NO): YES